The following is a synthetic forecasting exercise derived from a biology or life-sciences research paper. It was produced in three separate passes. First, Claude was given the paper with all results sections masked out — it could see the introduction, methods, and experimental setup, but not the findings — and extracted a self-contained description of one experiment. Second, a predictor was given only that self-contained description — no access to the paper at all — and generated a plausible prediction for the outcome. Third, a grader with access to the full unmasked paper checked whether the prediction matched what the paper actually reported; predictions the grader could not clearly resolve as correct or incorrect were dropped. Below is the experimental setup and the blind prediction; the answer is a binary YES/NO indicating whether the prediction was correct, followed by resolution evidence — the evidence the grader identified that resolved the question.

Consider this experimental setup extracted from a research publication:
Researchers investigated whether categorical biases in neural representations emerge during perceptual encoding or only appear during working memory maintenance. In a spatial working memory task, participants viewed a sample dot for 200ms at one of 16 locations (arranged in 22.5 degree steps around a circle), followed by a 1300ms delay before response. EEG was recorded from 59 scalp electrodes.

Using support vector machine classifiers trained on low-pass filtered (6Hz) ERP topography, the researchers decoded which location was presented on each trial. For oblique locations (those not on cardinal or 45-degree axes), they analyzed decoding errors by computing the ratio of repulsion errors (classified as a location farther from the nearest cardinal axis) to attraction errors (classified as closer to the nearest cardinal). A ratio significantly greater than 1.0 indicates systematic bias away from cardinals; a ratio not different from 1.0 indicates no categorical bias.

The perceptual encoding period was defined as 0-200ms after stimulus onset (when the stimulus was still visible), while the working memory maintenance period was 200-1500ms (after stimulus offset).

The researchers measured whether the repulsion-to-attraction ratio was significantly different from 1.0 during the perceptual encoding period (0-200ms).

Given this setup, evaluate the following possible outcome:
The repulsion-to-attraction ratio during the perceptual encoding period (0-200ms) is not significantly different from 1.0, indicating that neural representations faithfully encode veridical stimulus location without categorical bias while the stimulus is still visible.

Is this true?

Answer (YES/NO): NO